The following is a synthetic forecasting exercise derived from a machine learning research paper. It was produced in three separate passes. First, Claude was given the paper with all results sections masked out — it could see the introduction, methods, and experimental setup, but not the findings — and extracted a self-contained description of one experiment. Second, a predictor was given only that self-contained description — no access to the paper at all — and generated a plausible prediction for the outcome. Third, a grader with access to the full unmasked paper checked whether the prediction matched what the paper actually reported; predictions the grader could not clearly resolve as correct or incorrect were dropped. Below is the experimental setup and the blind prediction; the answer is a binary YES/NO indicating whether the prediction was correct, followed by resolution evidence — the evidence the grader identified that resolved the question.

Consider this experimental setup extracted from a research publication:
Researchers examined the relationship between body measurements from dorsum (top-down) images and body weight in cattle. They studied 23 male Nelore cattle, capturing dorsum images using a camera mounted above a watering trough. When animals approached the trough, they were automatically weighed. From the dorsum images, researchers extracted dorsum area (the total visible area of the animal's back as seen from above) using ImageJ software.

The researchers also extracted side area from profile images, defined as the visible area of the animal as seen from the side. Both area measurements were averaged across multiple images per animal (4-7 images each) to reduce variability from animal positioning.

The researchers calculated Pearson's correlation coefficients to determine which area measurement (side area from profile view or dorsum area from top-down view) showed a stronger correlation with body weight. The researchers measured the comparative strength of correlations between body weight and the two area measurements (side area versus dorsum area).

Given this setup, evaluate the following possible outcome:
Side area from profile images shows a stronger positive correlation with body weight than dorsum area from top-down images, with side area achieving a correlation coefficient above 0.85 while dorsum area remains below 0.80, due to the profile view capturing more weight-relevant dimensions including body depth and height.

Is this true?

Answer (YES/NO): NO